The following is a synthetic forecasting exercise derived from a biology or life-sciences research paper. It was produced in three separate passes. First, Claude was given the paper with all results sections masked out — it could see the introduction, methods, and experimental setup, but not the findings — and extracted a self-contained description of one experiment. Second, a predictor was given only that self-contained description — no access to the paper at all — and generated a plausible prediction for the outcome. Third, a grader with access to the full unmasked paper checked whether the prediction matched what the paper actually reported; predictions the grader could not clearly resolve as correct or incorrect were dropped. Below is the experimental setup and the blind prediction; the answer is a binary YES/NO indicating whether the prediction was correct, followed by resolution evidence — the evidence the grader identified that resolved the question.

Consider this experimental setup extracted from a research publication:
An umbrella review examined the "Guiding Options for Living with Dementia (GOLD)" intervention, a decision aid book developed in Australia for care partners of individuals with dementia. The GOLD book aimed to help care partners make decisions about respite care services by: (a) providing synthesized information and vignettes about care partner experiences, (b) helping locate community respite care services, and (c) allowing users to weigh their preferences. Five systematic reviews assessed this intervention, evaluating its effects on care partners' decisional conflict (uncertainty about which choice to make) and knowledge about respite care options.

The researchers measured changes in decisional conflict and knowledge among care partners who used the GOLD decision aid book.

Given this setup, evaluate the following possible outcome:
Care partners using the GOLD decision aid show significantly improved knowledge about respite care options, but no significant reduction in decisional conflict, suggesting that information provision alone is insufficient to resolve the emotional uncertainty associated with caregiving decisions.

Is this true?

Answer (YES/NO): NO